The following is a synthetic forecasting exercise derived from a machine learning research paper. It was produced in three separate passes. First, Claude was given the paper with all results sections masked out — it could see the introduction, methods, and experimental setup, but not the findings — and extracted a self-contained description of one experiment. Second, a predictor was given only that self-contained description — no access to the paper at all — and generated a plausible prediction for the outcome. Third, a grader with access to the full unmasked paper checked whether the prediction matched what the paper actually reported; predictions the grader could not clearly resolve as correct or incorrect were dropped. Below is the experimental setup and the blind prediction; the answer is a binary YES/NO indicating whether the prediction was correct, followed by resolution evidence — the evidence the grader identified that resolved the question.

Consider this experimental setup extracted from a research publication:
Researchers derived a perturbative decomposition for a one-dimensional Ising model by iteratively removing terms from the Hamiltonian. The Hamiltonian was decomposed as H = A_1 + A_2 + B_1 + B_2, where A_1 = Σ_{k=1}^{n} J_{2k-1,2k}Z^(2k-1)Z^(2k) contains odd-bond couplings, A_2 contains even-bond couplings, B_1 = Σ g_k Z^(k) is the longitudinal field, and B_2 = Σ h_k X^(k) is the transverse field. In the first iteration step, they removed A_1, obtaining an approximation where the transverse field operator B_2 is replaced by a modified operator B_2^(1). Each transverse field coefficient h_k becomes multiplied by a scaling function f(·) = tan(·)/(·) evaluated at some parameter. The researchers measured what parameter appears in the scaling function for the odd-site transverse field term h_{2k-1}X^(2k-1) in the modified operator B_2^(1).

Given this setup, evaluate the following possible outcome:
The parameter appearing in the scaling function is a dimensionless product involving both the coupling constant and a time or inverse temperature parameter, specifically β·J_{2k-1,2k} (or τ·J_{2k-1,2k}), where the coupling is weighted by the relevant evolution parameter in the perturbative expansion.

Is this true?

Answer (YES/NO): YES